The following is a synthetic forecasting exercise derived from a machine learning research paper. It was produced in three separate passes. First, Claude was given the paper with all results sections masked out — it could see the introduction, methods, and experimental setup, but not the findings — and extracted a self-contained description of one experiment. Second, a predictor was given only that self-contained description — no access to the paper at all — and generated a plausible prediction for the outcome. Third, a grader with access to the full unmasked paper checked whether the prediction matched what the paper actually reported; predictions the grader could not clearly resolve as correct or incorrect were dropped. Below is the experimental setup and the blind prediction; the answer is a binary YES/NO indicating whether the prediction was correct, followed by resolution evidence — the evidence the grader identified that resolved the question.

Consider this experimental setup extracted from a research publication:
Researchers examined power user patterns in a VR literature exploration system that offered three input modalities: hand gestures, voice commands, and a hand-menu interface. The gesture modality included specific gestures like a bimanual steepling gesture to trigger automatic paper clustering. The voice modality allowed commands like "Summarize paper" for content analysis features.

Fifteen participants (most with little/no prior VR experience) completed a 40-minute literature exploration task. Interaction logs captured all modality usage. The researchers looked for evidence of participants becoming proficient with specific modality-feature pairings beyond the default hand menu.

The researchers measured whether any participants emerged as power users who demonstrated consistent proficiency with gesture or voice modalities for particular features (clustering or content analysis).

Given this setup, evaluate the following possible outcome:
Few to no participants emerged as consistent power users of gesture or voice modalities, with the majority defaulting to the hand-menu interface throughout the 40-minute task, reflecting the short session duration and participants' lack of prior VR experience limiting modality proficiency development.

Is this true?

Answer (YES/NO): NO